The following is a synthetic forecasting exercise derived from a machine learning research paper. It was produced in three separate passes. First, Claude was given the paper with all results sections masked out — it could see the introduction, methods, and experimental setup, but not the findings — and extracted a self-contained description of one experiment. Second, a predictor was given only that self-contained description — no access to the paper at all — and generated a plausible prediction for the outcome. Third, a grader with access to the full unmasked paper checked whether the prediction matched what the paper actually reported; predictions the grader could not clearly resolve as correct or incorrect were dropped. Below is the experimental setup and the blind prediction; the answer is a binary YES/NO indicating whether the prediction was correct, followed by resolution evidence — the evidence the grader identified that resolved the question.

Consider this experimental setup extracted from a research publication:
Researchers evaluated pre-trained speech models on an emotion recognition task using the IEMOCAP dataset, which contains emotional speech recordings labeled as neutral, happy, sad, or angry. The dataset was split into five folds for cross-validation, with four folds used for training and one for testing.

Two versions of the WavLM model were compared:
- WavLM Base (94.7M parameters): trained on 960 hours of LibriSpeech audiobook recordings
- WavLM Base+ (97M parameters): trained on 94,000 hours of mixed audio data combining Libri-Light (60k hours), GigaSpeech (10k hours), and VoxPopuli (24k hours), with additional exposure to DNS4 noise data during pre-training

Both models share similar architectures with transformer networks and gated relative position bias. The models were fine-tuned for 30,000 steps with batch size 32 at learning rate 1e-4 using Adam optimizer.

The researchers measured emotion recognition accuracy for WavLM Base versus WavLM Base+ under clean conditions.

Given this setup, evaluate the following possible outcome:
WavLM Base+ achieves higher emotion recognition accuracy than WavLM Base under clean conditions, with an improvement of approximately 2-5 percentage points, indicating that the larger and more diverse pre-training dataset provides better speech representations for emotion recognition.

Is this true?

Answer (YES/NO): YES